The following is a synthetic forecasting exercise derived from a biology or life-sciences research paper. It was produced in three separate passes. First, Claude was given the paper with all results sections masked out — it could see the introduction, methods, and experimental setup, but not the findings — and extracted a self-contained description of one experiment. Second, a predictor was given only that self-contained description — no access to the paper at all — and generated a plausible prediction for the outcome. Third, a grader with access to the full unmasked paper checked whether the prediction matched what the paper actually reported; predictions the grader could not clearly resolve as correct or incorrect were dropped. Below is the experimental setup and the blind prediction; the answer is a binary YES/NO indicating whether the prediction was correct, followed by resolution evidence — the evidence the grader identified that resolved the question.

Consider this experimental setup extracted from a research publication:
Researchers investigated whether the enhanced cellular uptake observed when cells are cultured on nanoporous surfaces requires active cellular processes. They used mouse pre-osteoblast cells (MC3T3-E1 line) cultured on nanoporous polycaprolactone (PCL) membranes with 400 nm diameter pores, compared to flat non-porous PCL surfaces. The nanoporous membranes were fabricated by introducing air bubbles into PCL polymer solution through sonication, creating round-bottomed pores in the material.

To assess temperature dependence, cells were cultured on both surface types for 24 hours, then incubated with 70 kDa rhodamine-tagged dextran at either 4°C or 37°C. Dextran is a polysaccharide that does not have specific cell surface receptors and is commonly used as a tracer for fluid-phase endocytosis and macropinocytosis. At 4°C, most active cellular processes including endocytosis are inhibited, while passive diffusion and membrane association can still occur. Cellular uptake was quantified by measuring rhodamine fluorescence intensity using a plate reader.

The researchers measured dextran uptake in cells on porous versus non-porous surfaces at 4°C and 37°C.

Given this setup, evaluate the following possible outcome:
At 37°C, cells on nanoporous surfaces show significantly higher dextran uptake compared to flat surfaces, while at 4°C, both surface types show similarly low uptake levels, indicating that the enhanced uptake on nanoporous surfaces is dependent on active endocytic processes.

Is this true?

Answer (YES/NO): YES